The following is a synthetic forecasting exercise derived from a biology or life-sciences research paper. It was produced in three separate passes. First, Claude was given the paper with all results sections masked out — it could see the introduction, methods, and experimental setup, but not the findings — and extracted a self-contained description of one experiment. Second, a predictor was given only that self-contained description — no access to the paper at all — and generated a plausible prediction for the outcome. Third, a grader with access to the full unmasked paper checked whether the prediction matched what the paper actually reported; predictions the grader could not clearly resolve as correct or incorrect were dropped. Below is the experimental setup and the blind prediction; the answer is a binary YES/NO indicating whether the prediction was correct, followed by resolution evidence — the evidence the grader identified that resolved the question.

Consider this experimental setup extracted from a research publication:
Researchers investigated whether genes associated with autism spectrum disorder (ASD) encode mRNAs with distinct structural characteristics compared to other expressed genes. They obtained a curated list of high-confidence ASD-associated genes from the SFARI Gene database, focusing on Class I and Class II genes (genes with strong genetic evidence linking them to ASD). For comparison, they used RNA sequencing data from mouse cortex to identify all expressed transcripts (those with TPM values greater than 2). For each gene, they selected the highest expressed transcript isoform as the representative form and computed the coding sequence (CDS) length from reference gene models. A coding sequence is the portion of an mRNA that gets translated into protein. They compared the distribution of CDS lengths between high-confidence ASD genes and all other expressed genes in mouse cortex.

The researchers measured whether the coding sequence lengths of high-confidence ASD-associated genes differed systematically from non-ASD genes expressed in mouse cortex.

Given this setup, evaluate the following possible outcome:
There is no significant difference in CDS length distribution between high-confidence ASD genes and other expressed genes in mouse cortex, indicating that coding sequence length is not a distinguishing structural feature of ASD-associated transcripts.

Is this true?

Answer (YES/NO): NO